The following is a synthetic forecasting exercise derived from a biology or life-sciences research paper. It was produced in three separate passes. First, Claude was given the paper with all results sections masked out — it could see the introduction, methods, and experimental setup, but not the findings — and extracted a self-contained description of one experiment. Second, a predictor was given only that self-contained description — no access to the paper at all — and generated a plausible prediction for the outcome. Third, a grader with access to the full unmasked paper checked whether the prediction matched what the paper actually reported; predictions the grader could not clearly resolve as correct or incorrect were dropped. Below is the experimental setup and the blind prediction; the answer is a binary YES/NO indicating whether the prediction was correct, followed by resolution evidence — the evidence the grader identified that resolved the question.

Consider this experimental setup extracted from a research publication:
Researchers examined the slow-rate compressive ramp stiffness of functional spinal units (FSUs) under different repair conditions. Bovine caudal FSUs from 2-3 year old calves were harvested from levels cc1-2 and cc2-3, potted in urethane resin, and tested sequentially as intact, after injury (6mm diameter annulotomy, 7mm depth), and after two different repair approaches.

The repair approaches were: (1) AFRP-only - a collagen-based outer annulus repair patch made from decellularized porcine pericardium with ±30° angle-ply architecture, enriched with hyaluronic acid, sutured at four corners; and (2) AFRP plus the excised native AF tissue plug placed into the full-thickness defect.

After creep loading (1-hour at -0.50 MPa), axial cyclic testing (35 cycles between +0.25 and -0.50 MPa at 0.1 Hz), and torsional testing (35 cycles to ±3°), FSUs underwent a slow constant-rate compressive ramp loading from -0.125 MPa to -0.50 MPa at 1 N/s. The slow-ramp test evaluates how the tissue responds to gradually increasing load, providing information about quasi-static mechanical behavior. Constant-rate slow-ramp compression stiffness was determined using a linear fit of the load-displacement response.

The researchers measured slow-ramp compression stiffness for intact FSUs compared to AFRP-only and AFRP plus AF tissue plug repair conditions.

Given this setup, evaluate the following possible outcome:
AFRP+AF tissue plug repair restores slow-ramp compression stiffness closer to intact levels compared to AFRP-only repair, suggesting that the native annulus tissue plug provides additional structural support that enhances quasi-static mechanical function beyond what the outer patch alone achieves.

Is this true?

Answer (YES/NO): NO